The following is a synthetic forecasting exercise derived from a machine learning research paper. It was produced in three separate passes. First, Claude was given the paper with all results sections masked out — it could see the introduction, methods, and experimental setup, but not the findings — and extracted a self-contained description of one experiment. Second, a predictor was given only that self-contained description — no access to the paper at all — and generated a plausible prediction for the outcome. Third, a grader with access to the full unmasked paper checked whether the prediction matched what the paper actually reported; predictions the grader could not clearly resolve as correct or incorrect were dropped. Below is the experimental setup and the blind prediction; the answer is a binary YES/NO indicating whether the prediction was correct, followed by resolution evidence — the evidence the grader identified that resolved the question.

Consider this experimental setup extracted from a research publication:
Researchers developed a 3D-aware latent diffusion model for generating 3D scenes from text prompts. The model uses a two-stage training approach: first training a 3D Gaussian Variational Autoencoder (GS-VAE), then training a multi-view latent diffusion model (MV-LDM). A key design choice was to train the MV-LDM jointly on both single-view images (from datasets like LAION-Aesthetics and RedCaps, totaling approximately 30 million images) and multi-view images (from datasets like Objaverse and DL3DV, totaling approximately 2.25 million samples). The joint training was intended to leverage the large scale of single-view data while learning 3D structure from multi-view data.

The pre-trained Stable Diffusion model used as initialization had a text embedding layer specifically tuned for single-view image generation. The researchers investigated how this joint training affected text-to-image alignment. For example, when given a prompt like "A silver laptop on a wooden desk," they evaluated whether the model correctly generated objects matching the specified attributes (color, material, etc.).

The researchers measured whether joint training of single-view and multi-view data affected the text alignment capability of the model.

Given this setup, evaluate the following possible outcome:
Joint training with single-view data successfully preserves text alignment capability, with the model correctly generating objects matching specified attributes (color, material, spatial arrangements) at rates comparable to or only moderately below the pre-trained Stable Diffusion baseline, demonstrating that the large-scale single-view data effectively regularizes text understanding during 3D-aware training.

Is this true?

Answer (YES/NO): NO